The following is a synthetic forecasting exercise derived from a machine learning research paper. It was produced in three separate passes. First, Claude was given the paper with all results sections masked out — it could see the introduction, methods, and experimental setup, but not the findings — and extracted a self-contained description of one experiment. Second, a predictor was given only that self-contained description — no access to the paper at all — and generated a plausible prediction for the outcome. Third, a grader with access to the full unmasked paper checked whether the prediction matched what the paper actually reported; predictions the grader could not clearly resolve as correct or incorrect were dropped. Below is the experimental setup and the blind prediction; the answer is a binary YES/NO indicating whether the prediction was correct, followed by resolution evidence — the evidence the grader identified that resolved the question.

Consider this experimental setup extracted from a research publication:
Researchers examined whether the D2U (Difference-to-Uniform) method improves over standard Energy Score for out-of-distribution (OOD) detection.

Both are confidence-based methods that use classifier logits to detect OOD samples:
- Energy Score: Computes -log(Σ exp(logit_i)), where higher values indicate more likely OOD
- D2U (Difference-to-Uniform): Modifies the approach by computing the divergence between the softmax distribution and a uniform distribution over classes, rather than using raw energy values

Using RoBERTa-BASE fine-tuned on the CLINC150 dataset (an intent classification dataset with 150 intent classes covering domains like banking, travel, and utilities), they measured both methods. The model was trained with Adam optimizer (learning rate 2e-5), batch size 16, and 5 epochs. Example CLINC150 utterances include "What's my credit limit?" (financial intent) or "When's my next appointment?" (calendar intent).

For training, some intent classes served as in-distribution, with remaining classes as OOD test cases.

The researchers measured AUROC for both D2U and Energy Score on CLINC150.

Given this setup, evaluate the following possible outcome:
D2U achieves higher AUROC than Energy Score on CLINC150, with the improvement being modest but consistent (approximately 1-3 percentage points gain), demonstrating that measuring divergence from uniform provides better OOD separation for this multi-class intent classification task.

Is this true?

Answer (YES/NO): NO